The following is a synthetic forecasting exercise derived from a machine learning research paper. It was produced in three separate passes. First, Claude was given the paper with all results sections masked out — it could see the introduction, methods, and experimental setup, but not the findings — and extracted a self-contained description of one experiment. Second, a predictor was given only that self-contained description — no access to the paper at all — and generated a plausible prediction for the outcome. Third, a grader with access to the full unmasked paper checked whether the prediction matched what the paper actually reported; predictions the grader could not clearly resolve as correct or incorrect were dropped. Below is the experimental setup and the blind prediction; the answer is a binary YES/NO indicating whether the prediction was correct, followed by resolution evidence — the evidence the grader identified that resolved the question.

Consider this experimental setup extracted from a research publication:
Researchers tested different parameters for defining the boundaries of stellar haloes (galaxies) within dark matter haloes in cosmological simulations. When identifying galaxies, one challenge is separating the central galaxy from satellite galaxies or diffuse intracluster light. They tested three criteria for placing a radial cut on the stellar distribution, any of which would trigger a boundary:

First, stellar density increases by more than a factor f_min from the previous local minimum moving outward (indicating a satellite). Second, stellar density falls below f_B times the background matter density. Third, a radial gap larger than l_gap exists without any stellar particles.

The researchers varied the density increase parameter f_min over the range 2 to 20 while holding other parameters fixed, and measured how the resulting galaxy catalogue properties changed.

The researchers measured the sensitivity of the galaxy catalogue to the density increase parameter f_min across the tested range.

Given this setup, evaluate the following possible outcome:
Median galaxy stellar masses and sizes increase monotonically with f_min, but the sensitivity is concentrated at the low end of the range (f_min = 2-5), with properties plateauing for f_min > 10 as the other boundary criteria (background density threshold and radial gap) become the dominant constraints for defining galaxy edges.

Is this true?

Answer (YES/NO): NO